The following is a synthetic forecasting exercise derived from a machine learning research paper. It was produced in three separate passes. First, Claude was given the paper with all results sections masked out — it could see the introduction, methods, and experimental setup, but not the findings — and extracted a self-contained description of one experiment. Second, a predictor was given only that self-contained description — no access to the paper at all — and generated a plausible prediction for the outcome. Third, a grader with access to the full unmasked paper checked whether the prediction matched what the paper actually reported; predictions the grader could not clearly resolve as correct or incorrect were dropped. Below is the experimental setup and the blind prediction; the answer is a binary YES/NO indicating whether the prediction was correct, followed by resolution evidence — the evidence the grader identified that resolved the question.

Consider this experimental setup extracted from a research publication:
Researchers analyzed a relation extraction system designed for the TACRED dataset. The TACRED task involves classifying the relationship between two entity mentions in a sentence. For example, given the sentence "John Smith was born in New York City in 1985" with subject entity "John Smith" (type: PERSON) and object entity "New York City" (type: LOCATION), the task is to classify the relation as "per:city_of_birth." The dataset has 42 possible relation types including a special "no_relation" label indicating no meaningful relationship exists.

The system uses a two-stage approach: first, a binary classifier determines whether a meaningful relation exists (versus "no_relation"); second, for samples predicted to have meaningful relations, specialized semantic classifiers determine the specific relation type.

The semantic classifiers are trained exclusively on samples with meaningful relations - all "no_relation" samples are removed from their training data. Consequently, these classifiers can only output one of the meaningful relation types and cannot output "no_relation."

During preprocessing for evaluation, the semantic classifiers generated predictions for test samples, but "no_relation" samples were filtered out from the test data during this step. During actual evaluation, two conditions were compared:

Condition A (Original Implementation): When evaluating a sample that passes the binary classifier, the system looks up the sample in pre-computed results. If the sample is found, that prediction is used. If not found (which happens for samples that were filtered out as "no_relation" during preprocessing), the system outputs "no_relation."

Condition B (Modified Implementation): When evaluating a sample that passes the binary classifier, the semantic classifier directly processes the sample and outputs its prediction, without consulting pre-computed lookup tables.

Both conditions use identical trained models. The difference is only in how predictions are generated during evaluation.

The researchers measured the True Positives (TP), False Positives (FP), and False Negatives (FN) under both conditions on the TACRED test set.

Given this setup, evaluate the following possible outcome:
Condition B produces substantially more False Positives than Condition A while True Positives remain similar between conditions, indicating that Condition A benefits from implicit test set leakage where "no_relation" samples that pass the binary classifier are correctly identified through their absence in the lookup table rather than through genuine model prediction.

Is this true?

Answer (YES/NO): YES